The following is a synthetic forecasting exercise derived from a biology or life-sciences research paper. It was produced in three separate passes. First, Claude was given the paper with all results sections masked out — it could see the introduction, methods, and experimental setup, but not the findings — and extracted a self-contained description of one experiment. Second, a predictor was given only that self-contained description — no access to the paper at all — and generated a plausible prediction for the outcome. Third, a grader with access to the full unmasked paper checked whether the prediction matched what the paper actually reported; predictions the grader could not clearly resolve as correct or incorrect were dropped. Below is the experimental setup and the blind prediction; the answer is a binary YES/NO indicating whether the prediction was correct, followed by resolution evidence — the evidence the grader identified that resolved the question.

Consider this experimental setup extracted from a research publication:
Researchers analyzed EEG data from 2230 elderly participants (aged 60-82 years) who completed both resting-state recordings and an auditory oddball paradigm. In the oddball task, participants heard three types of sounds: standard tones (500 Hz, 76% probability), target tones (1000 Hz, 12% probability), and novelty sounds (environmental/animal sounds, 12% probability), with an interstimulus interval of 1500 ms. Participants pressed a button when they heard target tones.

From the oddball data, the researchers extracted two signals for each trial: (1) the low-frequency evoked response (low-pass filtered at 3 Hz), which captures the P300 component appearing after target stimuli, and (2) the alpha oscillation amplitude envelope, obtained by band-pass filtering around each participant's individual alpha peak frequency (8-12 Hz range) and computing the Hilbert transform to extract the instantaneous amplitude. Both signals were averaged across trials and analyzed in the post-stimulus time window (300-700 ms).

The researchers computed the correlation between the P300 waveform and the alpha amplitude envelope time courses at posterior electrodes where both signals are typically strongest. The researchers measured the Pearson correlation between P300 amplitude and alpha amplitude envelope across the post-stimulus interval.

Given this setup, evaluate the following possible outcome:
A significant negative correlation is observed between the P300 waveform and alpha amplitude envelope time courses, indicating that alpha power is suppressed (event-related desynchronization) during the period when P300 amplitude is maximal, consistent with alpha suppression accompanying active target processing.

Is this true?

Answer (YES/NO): YES